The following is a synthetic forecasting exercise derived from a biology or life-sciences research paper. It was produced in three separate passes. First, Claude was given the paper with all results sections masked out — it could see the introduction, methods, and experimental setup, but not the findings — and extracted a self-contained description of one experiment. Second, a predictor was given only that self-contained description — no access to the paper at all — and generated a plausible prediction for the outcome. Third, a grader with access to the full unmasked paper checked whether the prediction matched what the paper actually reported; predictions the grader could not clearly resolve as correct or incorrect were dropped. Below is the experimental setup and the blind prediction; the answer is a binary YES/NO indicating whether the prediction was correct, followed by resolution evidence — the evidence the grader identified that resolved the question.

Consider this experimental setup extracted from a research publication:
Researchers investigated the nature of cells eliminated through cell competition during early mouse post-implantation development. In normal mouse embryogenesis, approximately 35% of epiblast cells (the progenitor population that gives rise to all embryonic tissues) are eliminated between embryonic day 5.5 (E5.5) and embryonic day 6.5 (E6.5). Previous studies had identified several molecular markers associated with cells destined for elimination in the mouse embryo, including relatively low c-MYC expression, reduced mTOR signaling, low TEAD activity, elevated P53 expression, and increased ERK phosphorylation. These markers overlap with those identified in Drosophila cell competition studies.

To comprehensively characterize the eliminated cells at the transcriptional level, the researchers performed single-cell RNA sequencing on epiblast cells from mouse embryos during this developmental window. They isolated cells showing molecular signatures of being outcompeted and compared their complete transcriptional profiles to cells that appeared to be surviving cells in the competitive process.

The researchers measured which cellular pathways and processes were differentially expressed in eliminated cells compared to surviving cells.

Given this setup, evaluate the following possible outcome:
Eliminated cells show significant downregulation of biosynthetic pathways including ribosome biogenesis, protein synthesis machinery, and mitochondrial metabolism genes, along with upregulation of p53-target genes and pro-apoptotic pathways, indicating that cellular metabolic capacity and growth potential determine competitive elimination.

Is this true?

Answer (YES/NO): YES